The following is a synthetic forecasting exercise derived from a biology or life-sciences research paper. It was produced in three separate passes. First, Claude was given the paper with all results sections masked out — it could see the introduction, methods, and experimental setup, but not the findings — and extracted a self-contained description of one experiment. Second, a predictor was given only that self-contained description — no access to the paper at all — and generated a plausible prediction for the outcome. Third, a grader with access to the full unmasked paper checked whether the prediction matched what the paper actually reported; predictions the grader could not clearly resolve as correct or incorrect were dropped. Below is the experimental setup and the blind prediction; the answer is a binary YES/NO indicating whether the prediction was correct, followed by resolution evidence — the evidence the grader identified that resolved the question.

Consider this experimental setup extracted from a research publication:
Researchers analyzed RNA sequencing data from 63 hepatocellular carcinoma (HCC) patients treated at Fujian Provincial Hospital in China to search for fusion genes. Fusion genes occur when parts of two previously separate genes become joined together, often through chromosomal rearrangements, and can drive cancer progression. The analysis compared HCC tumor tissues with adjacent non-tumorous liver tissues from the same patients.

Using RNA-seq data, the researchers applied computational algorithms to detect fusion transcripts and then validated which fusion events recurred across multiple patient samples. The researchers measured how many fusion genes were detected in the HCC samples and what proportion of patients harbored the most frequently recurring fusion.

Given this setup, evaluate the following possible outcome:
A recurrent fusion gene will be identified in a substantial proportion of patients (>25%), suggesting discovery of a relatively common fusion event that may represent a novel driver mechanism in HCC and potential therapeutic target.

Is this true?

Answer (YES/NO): NO